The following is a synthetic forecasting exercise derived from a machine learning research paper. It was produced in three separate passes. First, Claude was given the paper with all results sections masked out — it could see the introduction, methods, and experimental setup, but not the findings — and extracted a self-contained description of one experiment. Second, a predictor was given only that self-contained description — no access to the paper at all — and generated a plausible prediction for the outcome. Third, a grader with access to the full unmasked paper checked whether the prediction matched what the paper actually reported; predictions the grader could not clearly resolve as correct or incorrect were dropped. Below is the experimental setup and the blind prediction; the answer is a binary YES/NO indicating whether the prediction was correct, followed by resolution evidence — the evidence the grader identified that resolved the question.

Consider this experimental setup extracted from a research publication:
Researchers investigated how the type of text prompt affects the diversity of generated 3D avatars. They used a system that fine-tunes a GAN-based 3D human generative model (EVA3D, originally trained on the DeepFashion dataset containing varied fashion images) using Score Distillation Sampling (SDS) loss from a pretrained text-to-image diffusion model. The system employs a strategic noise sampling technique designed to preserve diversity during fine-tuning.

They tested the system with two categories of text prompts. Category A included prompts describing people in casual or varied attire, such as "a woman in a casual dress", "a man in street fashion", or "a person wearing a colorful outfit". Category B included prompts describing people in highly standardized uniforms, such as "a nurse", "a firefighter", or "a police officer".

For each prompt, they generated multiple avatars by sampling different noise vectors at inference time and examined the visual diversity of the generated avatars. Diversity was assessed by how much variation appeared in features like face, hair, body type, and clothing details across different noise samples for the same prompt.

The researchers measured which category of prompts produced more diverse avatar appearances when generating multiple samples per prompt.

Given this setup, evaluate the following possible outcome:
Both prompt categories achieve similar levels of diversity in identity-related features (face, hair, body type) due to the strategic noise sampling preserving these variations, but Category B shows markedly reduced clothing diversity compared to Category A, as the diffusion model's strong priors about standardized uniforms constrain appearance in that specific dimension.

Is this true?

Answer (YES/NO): NO